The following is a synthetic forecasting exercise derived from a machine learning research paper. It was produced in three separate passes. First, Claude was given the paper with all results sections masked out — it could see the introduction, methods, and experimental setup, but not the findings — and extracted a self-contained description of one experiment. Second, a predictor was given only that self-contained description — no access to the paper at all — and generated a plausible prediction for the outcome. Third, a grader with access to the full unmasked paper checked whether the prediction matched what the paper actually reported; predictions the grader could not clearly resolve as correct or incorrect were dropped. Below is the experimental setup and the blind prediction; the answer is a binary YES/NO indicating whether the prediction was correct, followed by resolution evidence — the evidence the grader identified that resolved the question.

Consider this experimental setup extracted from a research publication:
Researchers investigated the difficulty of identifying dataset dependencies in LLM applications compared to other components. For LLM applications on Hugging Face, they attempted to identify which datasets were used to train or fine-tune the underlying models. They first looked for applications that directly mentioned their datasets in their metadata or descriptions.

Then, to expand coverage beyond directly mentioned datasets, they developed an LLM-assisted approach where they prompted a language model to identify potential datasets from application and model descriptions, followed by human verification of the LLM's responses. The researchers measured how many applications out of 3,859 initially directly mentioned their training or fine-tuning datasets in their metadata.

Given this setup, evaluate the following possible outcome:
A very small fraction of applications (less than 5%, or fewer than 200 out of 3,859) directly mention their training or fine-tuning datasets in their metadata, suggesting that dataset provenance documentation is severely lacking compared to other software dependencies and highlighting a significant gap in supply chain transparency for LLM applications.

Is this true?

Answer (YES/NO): NO